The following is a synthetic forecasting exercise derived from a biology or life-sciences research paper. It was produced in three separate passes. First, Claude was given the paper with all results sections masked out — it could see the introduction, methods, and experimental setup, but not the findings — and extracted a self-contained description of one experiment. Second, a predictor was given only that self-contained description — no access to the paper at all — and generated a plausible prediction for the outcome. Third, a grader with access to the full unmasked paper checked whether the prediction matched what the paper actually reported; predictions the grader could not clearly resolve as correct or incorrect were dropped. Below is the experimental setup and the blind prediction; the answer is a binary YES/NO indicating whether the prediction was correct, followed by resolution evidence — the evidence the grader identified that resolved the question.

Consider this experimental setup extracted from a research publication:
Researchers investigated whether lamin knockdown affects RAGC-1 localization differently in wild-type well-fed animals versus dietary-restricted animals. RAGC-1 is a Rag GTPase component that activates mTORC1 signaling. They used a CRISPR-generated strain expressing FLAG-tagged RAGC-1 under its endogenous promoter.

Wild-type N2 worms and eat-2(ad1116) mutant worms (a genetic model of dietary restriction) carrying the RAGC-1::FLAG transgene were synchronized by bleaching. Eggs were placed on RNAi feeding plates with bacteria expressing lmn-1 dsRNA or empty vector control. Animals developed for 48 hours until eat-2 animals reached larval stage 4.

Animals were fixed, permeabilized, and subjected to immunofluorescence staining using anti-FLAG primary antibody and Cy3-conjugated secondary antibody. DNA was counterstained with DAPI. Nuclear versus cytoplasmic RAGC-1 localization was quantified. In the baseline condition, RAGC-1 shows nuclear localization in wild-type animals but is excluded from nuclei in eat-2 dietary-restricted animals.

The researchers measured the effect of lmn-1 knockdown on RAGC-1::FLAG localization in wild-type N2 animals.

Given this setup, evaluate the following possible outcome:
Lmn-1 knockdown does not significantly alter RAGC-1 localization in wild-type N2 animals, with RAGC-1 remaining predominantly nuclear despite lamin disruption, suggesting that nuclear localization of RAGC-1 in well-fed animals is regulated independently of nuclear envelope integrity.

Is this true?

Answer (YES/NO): NO